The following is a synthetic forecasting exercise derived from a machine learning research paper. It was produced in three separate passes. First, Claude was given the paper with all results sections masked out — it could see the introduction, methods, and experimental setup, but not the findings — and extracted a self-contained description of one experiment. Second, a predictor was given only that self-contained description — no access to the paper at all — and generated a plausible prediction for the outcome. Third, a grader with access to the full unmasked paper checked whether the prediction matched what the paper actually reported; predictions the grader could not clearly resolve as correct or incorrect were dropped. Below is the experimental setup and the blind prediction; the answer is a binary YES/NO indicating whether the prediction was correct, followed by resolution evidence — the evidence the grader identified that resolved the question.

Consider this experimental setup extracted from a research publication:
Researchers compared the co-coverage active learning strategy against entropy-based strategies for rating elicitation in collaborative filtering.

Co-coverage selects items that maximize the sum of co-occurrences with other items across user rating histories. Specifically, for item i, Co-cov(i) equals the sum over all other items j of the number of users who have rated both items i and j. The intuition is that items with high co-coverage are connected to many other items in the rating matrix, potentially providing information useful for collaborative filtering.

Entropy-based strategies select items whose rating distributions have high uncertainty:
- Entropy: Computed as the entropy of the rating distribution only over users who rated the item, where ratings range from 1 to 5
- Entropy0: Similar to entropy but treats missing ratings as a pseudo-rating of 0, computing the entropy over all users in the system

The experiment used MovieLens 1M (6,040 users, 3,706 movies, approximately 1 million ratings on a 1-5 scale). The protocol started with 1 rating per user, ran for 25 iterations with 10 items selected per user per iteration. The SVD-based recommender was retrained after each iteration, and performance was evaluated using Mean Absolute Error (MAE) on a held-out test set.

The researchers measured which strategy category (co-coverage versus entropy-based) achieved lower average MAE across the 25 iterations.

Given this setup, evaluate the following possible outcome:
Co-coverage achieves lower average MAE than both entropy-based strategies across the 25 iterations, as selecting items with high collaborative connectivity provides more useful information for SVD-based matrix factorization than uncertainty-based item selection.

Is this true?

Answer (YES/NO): NO